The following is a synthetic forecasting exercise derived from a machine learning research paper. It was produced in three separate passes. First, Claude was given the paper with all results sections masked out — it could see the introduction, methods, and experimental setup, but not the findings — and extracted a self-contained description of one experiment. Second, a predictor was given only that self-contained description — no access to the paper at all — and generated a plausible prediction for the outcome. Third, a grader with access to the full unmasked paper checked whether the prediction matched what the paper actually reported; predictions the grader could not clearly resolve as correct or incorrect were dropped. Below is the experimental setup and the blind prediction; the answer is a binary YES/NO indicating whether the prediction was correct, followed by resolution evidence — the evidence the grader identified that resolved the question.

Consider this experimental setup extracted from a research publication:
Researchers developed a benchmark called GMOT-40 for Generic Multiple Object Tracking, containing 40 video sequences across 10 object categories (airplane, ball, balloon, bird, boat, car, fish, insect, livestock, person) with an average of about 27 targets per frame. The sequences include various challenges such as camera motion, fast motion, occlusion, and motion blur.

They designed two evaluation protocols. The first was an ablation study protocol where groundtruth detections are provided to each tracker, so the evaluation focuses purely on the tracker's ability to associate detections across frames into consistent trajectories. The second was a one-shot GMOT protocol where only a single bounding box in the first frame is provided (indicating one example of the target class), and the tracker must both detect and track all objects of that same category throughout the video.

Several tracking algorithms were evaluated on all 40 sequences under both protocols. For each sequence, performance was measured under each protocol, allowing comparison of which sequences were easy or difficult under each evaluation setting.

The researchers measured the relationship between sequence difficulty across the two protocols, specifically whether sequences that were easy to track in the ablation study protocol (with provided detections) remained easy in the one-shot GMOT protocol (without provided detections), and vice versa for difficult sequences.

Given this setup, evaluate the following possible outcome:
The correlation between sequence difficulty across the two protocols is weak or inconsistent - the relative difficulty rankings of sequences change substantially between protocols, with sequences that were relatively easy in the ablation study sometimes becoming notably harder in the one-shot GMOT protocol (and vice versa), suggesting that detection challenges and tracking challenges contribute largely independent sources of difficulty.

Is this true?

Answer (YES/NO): NO